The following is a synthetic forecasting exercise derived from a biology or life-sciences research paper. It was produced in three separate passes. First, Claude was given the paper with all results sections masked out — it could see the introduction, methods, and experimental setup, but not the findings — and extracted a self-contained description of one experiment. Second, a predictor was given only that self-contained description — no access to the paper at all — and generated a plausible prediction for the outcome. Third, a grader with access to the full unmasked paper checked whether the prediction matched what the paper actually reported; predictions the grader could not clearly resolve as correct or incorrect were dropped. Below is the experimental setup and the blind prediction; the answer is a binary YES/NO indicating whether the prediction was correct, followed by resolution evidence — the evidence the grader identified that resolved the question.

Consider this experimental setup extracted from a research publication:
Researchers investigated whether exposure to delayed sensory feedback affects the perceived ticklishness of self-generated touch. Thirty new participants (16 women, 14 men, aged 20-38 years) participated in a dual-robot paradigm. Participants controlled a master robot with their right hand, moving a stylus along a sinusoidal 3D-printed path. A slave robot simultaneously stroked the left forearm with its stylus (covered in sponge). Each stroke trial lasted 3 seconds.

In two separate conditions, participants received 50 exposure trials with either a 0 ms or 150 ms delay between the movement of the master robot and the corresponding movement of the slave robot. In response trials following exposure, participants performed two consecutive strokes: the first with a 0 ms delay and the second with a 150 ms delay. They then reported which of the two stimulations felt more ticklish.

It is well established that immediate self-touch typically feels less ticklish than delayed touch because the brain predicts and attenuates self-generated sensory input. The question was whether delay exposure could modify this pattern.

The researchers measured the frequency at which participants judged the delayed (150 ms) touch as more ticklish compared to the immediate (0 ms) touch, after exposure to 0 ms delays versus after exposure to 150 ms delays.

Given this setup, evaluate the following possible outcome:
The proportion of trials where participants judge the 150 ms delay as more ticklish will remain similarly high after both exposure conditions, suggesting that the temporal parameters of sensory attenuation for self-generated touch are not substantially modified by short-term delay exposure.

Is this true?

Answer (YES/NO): NO